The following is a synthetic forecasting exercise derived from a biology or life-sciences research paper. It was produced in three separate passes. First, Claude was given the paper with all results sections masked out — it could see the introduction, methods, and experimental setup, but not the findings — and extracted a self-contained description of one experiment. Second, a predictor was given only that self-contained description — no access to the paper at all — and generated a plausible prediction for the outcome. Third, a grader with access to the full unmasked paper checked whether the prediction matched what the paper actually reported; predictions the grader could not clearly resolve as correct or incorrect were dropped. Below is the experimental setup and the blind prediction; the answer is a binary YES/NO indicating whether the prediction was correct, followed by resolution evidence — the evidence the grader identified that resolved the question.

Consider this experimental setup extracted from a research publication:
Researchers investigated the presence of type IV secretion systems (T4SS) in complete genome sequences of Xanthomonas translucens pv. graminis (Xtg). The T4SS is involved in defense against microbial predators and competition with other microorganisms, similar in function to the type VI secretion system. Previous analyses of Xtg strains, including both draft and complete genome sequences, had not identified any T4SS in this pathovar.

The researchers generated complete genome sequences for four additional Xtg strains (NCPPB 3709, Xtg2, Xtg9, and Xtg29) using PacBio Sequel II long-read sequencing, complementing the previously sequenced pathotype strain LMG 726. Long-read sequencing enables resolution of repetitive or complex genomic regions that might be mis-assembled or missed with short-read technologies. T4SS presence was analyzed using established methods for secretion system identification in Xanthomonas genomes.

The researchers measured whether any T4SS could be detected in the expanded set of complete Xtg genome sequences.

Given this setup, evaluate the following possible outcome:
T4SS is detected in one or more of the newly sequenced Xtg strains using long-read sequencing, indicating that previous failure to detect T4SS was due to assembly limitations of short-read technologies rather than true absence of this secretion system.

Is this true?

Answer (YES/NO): NO